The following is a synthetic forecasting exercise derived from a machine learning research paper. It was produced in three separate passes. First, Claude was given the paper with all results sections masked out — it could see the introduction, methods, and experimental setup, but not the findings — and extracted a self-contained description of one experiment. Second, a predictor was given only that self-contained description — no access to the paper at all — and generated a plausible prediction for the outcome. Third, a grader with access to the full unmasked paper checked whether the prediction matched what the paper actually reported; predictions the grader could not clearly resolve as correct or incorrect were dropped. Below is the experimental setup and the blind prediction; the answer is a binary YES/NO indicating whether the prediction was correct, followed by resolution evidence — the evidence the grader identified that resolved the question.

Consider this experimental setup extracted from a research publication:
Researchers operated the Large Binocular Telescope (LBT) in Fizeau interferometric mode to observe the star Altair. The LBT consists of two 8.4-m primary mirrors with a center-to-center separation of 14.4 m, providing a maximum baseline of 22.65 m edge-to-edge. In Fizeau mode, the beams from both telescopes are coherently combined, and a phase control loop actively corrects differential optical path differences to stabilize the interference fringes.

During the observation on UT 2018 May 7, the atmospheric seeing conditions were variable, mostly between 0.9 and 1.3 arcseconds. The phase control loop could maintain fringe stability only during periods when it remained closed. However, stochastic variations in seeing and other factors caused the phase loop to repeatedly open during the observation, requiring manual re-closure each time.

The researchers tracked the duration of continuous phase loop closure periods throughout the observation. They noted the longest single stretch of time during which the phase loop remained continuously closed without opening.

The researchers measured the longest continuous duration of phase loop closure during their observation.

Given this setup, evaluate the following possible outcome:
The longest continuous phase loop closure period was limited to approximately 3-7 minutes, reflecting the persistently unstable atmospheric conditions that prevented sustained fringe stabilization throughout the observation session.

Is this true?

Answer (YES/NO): YES